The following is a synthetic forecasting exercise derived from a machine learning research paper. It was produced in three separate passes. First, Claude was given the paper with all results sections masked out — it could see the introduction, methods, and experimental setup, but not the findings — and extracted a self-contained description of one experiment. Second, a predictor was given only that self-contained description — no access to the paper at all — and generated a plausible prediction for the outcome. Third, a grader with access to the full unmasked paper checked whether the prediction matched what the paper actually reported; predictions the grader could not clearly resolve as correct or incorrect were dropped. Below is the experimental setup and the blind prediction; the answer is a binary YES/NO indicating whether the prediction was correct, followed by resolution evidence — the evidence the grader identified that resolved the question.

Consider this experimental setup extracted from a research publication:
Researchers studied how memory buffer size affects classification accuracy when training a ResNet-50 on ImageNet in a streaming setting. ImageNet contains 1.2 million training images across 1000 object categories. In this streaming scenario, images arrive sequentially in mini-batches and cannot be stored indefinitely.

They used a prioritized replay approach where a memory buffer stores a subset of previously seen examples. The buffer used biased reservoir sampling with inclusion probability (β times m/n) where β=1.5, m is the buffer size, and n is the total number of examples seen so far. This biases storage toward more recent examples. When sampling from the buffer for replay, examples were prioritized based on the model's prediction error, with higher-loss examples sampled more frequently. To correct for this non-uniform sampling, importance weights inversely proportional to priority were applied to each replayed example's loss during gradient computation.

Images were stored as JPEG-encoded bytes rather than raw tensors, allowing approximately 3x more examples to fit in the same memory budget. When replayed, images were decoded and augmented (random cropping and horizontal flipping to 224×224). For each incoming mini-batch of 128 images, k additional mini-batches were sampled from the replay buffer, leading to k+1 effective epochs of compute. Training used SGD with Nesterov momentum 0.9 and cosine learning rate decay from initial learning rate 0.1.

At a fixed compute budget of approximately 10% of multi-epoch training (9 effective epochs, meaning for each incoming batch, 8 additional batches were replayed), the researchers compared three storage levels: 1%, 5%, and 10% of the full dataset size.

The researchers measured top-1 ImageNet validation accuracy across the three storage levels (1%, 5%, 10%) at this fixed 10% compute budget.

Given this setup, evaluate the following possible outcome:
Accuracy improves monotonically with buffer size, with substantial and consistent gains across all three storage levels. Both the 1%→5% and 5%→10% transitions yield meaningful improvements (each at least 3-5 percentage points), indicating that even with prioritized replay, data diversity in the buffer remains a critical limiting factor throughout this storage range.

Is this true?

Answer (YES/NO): NO